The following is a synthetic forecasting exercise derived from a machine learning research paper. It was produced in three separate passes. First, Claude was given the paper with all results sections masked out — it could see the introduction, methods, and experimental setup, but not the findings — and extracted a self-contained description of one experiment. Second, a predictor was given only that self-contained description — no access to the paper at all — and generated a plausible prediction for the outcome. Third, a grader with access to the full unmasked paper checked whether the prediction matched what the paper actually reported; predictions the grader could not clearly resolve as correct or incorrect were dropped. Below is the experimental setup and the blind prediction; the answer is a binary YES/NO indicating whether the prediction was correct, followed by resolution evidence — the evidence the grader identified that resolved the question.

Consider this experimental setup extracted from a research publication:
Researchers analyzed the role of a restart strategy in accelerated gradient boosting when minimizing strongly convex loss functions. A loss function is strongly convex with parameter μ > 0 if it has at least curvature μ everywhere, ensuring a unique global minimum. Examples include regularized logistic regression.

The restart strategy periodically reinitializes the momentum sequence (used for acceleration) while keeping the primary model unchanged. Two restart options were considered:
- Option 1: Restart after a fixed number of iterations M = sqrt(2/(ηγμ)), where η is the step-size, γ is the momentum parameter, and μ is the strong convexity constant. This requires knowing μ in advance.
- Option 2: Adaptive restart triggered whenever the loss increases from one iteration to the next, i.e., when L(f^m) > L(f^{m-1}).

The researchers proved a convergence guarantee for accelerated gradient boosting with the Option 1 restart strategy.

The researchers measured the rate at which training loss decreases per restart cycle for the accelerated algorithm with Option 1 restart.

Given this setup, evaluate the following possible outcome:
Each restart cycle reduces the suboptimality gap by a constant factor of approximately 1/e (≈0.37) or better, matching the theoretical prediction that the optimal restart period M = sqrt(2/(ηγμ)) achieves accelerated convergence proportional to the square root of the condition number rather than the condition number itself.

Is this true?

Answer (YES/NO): NO